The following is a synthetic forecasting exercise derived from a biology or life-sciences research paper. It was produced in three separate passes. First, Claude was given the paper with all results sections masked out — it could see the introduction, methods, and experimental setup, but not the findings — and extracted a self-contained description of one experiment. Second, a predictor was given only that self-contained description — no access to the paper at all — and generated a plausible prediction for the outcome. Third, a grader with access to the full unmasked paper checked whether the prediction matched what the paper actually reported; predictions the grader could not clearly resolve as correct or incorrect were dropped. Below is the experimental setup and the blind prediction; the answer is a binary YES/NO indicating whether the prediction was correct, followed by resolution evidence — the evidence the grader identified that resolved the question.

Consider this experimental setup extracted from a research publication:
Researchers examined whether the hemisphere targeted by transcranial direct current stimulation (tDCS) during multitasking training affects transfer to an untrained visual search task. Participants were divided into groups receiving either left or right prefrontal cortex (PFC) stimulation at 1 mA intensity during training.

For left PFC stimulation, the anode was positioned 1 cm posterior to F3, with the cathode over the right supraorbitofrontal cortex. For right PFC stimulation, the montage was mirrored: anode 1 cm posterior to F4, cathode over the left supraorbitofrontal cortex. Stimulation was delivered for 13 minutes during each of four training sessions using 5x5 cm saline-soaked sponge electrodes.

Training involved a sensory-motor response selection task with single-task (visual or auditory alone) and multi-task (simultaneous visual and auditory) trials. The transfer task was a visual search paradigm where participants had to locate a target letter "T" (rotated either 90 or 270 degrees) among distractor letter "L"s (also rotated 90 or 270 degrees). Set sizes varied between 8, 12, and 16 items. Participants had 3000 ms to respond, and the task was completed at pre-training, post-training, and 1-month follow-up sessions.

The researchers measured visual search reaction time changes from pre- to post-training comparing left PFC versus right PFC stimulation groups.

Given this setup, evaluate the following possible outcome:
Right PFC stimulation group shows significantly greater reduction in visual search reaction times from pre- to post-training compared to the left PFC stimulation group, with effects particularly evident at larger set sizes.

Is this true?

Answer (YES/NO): NO